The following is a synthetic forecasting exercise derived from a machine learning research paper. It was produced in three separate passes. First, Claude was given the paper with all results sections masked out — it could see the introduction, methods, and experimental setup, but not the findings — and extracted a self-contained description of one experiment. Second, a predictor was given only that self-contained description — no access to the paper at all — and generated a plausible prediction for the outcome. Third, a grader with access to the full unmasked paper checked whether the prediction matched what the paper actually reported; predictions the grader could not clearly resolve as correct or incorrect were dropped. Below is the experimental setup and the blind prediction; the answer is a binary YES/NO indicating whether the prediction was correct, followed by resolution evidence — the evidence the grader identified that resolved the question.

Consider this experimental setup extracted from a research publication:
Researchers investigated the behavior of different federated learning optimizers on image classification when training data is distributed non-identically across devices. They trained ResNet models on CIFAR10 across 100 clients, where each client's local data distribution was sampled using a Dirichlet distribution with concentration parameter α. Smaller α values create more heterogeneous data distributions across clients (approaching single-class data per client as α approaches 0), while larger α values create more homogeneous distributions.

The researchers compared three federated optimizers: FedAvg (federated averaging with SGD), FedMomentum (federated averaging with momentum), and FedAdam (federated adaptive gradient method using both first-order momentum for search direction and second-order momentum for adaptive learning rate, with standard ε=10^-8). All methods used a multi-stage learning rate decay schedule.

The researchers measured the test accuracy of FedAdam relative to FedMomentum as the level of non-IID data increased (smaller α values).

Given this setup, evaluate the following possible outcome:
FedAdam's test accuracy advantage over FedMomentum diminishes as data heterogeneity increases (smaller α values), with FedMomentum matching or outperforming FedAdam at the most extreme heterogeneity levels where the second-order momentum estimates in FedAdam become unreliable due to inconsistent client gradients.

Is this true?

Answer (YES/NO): YES